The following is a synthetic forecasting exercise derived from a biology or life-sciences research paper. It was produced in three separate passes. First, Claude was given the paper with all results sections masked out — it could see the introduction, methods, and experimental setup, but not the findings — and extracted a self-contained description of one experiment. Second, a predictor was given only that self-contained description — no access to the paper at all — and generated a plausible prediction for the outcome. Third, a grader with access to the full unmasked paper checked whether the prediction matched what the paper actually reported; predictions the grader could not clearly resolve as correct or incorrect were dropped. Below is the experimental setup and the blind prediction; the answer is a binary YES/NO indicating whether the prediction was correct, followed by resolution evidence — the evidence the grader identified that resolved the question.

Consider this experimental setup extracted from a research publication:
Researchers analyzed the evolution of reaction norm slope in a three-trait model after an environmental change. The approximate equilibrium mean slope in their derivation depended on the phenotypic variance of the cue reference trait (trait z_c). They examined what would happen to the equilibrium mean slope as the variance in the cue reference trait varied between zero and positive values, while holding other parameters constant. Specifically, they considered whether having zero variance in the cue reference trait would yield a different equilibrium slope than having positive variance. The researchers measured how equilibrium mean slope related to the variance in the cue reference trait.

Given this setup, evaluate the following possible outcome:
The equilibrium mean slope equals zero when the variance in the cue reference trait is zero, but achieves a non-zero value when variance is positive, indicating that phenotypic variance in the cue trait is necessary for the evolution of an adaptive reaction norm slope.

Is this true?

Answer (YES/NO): NO